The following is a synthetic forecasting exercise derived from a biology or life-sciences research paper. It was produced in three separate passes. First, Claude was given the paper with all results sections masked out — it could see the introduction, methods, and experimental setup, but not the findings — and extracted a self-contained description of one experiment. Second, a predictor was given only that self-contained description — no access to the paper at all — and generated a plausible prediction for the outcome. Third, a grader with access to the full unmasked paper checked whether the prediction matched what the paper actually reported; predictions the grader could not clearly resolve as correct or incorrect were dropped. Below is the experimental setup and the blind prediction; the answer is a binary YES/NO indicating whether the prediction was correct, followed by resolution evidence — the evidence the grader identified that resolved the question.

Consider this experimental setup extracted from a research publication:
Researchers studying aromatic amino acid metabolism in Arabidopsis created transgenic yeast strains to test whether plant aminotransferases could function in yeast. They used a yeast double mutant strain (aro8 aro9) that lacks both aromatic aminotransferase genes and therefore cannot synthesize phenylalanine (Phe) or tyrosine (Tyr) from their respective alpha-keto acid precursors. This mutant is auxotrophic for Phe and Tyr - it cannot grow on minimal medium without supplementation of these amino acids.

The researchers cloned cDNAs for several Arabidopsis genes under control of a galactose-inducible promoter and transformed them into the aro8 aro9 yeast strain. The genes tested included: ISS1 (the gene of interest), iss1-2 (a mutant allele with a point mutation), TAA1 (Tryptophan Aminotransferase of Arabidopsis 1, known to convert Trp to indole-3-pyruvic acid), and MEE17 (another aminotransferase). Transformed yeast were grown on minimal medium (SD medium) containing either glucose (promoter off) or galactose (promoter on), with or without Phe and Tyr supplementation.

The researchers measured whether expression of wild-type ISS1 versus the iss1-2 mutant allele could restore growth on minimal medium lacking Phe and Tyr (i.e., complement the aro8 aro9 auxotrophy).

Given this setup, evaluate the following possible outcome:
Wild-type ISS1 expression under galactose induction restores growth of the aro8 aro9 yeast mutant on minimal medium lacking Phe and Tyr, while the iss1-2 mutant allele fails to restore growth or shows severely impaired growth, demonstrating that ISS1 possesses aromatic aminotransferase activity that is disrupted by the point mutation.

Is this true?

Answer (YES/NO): YES